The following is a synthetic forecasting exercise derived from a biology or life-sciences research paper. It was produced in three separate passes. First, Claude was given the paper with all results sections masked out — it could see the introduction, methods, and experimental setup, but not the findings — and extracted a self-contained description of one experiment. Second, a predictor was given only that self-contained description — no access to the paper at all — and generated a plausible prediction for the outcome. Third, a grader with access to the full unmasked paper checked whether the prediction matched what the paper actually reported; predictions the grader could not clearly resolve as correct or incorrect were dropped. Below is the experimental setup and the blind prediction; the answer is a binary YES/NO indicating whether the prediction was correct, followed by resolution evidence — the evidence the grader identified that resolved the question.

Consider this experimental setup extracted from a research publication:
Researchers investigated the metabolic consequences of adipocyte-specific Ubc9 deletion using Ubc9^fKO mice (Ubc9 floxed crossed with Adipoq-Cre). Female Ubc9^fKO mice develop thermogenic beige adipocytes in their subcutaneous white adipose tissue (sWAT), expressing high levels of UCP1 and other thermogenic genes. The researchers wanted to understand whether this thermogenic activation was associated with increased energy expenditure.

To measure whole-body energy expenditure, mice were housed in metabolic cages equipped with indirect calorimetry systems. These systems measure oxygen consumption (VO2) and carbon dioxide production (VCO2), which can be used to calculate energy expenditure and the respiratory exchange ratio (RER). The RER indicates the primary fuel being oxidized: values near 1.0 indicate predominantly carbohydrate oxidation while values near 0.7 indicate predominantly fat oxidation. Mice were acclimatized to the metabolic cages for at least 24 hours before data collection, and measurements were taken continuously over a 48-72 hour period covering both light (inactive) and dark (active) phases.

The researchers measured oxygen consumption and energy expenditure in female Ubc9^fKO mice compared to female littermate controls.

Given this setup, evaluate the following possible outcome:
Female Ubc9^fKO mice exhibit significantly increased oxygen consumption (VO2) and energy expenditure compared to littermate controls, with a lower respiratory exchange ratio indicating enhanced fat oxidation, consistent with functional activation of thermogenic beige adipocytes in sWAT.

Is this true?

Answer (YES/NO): YES